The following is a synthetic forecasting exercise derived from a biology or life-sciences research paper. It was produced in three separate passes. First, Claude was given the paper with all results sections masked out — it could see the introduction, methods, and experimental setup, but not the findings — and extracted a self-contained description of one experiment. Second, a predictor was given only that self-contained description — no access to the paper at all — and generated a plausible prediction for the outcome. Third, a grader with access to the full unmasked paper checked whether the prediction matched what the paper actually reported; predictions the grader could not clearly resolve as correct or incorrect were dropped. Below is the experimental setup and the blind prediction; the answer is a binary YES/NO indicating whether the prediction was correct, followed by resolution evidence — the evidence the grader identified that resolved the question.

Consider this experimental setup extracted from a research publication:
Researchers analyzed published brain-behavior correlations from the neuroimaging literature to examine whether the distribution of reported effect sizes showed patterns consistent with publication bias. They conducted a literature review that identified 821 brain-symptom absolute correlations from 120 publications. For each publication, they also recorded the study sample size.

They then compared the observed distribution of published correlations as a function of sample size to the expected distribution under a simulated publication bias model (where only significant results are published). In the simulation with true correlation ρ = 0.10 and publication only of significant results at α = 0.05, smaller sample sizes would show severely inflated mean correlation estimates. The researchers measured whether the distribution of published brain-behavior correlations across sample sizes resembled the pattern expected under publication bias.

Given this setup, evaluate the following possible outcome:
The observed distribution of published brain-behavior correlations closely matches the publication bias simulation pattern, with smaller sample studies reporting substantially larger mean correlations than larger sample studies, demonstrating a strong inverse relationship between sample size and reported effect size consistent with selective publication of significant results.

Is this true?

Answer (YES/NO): YES